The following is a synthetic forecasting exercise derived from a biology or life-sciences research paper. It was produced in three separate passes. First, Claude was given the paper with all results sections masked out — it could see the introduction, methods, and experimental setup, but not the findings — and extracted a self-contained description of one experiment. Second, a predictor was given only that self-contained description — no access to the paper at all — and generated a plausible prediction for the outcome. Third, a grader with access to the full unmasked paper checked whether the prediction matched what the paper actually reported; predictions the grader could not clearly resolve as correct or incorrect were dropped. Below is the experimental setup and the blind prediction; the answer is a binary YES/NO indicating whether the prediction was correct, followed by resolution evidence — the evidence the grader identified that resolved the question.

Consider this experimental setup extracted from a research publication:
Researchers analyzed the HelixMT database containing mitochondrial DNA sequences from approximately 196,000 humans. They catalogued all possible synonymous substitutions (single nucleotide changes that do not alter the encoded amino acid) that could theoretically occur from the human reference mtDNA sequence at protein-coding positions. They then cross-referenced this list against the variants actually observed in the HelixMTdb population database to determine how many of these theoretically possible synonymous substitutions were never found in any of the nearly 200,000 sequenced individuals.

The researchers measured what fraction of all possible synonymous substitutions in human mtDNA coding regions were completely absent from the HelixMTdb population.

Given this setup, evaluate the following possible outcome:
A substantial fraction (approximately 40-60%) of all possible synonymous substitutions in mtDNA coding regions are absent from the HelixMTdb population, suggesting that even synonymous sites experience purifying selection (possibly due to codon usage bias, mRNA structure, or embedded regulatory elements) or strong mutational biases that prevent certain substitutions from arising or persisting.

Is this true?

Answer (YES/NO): NO